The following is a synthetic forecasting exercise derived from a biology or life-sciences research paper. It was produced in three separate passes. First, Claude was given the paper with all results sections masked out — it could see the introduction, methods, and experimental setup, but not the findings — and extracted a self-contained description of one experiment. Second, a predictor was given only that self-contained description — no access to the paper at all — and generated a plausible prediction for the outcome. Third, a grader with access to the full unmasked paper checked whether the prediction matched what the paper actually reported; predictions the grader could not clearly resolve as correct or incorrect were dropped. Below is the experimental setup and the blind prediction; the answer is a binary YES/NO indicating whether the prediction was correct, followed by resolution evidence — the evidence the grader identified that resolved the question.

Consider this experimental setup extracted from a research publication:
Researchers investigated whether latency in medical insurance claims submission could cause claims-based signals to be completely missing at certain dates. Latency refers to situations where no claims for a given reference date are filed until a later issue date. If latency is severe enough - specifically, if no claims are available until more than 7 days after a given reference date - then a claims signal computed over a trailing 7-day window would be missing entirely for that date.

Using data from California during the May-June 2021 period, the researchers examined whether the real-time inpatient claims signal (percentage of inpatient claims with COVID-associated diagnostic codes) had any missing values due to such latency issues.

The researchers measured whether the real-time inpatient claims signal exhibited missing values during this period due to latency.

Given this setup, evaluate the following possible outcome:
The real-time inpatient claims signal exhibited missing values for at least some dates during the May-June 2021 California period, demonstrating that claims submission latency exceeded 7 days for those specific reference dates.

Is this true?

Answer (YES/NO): YES